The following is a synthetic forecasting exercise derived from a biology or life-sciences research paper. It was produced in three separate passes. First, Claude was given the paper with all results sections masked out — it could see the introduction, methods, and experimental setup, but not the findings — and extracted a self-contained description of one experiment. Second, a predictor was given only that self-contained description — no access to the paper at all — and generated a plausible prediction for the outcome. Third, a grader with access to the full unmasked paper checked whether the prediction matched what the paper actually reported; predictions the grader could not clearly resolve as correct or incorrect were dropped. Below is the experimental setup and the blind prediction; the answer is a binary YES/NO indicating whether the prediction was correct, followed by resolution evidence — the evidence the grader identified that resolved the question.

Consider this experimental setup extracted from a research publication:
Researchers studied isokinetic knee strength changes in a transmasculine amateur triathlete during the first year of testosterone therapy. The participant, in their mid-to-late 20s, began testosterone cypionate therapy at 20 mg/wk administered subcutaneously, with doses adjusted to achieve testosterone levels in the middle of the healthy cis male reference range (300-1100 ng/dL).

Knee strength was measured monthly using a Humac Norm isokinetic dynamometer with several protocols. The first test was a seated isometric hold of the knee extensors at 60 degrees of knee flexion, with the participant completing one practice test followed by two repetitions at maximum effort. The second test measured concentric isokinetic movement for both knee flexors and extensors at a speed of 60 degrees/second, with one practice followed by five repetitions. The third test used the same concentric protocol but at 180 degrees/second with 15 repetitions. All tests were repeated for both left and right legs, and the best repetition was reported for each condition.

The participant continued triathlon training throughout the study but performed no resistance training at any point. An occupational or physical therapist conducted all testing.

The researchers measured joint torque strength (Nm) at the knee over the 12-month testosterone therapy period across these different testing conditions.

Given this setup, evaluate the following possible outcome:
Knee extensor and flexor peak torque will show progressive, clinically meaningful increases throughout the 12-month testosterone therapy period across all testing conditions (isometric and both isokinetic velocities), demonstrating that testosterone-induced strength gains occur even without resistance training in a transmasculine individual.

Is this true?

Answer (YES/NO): NO